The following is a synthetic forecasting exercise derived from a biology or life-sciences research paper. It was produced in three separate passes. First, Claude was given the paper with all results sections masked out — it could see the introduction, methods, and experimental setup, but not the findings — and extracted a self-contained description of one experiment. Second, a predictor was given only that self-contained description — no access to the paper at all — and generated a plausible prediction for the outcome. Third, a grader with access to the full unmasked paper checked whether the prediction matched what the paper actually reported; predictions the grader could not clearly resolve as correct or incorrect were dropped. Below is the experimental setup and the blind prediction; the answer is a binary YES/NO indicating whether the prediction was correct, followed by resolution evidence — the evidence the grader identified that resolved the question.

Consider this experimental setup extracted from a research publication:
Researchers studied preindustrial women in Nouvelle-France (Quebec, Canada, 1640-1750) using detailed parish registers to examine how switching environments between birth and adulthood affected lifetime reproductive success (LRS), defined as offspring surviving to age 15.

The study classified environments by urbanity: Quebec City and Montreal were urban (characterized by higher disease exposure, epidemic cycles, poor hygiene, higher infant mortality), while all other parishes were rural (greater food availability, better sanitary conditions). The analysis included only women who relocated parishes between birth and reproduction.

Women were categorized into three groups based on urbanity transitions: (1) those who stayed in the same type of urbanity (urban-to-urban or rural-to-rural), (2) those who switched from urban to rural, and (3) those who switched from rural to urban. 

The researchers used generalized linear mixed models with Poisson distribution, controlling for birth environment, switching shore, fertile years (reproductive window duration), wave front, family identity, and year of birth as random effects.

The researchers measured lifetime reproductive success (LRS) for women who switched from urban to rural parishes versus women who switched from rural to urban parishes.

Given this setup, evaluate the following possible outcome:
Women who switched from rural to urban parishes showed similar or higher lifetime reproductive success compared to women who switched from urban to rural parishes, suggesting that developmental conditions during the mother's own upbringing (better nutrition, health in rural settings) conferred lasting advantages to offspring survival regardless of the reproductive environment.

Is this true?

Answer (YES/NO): NO